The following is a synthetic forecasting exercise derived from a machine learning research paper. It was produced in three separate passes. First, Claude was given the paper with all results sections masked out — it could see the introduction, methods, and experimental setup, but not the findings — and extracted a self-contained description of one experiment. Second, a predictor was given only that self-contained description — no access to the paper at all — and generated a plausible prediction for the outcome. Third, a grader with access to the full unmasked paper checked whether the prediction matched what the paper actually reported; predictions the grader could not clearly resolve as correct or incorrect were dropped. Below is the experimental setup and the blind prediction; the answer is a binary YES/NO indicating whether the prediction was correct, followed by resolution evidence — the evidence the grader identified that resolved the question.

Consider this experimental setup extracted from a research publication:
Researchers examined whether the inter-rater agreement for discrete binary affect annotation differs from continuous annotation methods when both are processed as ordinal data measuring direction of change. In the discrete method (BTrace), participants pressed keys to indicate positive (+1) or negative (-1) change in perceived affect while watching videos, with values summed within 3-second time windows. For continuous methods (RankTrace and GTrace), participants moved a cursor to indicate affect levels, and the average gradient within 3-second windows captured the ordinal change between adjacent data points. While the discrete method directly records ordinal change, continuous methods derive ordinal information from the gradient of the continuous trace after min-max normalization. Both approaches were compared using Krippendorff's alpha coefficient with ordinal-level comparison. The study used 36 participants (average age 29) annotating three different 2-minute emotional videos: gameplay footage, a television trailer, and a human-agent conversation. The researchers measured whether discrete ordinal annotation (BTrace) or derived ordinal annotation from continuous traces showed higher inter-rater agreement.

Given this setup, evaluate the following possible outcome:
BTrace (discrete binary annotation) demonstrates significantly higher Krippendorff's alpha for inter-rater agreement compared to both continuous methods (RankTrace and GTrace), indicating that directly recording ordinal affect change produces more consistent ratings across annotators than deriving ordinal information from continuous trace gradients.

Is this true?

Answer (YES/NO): NO